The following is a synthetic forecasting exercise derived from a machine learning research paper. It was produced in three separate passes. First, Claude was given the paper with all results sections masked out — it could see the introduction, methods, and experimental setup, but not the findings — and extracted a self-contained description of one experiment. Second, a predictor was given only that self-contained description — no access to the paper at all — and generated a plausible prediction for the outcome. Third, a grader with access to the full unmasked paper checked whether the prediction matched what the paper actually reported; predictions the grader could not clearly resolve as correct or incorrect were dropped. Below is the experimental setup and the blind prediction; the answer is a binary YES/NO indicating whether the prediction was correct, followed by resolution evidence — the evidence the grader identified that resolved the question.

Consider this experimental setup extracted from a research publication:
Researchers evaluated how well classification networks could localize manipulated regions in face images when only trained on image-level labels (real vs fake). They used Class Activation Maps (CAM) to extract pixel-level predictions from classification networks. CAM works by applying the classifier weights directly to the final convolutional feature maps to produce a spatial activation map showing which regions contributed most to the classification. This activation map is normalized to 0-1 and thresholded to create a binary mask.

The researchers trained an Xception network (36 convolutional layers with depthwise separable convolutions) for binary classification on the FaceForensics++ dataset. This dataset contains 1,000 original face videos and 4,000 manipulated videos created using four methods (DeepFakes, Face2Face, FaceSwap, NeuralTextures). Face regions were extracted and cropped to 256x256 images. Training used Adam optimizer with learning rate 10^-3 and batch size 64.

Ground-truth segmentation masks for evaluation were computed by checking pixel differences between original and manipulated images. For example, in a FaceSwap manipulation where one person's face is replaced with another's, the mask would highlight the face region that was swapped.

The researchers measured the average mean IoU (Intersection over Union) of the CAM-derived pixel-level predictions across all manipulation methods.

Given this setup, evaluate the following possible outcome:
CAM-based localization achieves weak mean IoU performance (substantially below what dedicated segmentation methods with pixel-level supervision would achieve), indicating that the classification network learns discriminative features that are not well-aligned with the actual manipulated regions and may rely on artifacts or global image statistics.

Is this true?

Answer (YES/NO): YES